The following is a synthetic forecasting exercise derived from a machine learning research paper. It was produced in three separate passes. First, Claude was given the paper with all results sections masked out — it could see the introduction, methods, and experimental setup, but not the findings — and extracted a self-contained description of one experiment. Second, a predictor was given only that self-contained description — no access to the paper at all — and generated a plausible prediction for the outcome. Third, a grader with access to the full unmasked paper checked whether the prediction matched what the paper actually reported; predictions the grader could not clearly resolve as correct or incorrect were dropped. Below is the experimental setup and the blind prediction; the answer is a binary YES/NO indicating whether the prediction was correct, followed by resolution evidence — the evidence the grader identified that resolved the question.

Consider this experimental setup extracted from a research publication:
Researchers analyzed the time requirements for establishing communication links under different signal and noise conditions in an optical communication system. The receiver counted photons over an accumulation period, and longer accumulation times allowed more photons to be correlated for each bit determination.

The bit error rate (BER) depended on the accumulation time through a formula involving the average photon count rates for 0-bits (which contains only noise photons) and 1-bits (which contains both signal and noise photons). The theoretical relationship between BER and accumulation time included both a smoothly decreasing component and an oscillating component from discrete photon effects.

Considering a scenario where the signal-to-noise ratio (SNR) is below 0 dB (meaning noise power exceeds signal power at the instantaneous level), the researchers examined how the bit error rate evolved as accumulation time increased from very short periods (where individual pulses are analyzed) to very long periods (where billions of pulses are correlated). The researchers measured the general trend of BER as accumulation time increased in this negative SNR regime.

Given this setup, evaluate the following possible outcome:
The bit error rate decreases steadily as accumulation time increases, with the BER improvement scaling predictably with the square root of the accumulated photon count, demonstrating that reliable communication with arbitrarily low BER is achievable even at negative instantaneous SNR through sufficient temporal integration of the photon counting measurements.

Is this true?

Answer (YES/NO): NO